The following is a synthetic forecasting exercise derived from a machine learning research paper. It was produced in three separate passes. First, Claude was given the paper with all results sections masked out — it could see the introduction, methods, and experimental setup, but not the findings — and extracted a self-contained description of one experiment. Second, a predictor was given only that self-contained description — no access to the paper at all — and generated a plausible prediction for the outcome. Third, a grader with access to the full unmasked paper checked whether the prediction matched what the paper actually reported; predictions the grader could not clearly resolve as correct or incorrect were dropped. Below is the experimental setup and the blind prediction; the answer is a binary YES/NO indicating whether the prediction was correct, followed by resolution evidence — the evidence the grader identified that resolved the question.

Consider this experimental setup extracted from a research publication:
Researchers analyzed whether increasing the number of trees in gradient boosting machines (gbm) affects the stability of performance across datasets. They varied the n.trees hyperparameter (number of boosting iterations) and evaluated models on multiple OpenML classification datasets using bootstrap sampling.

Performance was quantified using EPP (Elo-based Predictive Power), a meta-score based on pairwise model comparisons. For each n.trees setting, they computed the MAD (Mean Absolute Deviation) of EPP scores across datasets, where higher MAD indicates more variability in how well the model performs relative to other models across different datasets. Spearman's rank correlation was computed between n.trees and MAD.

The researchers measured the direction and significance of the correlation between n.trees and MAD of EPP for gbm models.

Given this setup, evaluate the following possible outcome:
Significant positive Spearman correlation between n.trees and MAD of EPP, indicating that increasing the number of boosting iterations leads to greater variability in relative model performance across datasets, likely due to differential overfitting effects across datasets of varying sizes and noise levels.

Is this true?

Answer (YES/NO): NO